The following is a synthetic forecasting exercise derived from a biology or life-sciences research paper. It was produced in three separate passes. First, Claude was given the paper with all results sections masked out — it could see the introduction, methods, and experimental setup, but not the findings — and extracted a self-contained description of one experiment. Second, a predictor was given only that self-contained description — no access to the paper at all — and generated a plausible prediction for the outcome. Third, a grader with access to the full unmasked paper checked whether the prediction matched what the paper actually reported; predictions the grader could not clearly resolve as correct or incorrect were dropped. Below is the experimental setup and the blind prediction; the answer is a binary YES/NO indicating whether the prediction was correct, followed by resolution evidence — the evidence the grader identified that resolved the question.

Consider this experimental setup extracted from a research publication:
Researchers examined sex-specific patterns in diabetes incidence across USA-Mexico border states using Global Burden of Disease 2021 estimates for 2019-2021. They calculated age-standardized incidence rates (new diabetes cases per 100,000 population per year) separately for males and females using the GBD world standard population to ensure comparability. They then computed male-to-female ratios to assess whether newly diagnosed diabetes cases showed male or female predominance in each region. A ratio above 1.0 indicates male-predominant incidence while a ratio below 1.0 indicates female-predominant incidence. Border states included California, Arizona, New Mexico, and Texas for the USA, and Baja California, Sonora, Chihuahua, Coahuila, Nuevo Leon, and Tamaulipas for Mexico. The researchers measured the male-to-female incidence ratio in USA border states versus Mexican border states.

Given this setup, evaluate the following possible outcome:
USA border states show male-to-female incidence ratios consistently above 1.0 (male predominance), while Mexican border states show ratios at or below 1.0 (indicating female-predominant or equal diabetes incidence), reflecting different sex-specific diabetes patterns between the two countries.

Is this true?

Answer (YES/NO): YES